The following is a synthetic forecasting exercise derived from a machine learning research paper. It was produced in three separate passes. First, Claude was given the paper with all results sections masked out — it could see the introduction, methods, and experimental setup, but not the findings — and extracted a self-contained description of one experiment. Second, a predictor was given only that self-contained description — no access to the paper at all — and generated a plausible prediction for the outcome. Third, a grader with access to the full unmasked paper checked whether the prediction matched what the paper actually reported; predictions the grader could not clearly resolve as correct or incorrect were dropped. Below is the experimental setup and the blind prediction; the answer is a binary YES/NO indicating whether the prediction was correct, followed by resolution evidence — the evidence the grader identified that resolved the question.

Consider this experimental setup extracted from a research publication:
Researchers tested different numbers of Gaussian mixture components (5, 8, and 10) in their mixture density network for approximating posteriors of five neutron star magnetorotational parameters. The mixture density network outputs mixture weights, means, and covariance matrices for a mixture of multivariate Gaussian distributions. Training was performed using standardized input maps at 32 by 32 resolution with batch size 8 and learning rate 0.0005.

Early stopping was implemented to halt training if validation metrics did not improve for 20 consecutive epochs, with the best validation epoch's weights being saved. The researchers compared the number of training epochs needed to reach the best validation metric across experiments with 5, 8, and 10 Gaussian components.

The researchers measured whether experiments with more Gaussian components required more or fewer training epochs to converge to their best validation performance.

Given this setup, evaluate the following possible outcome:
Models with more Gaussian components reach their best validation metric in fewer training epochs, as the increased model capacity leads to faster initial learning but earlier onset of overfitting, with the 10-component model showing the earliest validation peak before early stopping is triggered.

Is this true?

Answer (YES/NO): NO